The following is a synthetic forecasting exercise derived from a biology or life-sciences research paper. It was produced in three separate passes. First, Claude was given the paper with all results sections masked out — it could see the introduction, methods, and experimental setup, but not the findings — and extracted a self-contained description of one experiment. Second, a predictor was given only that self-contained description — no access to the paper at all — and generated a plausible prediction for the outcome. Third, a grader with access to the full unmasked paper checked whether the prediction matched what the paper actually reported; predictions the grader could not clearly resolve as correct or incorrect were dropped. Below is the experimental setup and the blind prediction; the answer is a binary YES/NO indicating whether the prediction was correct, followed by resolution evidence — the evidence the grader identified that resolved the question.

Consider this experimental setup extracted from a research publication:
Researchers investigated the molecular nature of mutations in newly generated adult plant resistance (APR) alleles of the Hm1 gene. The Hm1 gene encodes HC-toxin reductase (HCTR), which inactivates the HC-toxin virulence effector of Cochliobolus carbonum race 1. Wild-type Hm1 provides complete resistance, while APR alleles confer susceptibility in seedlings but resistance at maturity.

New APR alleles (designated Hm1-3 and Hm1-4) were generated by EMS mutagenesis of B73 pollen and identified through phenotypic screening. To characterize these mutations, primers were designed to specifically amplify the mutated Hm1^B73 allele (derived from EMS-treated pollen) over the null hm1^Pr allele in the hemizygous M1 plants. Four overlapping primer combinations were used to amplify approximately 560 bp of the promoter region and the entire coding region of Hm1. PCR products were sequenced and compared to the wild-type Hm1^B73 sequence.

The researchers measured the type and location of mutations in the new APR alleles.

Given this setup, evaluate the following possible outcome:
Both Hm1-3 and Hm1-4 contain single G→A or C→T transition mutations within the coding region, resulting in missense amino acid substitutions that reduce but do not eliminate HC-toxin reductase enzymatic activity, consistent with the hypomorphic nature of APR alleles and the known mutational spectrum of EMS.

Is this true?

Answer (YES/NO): YES